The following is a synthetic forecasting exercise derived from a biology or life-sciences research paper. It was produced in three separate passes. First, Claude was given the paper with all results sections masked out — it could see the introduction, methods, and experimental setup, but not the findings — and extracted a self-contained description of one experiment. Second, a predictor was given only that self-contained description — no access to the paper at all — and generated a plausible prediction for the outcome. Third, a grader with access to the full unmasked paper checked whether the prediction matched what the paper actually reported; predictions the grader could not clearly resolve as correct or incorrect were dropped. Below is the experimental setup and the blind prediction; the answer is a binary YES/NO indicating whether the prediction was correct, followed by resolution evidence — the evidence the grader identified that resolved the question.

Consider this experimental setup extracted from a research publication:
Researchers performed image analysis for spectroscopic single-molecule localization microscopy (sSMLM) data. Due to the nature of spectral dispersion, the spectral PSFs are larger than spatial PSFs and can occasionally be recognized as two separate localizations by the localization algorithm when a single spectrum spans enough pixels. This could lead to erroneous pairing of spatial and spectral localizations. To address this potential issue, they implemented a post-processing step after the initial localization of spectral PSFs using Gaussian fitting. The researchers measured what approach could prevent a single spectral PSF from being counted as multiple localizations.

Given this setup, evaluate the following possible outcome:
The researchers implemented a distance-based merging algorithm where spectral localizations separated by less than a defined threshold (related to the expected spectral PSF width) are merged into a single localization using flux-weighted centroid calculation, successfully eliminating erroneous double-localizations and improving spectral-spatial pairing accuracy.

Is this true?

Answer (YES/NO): NO